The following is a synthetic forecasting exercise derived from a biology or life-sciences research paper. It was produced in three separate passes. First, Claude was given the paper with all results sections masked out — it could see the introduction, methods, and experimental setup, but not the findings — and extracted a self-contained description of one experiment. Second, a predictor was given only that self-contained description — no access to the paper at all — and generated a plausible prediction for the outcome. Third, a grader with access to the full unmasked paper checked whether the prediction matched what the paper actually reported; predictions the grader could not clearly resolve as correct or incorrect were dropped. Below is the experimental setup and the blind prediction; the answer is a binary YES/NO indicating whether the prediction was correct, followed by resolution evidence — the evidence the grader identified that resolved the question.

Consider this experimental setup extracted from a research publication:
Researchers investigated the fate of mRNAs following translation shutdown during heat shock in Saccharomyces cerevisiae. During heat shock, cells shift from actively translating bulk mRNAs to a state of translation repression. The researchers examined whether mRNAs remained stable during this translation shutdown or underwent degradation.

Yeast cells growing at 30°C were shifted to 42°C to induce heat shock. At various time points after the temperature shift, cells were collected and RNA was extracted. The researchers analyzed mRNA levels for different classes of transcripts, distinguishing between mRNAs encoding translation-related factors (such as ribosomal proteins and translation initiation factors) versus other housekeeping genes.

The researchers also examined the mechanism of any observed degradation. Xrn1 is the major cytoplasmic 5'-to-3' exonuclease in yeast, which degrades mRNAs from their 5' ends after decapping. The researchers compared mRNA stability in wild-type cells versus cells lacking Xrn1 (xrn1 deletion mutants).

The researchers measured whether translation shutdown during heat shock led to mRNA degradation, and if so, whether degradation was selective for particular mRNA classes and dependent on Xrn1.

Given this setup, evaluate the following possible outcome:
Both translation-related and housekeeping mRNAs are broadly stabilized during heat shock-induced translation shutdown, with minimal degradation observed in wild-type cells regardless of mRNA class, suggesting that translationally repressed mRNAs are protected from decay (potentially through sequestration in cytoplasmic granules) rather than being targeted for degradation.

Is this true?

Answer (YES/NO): NO